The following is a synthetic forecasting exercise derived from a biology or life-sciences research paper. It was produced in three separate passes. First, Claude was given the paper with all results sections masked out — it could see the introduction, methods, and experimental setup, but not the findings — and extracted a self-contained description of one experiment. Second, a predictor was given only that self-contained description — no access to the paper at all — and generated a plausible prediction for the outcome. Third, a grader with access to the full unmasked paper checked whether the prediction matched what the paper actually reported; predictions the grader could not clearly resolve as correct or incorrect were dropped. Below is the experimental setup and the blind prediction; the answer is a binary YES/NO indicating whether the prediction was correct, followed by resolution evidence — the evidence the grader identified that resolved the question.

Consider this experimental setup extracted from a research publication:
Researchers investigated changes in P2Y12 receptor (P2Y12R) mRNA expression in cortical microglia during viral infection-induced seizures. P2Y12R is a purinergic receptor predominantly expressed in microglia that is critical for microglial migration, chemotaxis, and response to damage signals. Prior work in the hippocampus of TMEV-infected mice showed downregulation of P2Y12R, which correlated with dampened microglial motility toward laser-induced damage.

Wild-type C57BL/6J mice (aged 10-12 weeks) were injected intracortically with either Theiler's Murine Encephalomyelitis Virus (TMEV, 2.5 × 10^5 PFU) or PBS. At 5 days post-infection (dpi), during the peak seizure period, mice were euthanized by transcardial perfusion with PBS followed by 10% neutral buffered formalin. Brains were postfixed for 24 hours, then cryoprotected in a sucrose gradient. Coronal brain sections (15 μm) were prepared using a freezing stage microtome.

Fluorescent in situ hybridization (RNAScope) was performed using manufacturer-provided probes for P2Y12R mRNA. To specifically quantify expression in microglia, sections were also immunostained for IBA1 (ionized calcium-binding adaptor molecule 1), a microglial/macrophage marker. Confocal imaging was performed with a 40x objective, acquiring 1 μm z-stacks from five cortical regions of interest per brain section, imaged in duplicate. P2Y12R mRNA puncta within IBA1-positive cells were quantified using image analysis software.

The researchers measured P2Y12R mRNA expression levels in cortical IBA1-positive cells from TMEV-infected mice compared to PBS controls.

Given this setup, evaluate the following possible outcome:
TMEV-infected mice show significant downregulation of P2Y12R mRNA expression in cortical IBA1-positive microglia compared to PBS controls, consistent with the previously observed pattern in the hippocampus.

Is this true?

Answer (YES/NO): NO